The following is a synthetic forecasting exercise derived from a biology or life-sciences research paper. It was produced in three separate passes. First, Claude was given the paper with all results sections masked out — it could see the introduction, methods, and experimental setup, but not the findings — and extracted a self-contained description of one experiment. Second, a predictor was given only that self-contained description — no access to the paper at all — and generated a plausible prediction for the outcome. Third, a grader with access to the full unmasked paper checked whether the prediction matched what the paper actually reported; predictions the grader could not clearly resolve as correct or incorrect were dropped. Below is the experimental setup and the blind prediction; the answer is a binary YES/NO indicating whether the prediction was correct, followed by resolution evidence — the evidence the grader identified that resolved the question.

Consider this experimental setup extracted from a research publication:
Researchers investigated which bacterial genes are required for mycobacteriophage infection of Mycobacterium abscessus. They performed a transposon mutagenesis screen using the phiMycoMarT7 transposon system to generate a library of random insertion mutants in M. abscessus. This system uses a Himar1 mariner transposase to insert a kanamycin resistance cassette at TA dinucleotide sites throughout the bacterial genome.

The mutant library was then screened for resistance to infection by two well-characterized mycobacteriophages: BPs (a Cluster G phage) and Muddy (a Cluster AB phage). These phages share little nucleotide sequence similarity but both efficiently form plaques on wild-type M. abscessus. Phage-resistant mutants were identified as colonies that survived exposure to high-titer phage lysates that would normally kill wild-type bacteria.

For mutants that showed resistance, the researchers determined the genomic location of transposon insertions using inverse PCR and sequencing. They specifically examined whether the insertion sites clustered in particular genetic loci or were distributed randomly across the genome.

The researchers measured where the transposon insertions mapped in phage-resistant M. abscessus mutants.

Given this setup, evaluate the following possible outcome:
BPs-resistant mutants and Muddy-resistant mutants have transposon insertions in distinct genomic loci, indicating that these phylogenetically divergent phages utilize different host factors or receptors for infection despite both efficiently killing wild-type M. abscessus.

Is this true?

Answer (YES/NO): NO